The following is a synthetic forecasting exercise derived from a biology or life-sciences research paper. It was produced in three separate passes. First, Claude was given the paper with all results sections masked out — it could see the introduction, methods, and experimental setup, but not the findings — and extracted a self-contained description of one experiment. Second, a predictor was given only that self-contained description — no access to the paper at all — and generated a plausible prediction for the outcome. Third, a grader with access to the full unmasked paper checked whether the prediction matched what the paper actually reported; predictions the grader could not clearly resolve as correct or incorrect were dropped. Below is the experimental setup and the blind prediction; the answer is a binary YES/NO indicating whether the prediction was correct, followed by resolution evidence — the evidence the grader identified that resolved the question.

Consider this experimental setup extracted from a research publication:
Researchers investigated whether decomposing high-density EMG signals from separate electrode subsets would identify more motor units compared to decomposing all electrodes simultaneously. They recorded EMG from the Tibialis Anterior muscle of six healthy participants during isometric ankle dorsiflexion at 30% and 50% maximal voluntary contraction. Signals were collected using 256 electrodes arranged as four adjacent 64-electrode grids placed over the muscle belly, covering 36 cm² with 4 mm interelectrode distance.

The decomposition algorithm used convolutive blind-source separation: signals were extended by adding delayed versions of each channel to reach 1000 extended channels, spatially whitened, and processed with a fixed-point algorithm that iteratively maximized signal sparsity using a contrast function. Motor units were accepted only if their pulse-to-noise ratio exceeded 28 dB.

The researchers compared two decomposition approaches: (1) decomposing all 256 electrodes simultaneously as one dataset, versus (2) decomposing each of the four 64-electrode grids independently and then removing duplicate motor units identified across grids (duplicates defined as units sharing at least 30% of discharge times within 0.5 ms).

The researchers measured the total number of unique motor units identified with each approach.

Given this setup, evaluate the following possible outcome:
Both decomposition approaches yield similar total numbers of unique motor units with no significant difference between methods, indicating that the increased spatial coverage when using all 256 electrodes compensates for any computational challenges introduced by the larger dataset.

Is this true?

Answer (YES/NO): NO